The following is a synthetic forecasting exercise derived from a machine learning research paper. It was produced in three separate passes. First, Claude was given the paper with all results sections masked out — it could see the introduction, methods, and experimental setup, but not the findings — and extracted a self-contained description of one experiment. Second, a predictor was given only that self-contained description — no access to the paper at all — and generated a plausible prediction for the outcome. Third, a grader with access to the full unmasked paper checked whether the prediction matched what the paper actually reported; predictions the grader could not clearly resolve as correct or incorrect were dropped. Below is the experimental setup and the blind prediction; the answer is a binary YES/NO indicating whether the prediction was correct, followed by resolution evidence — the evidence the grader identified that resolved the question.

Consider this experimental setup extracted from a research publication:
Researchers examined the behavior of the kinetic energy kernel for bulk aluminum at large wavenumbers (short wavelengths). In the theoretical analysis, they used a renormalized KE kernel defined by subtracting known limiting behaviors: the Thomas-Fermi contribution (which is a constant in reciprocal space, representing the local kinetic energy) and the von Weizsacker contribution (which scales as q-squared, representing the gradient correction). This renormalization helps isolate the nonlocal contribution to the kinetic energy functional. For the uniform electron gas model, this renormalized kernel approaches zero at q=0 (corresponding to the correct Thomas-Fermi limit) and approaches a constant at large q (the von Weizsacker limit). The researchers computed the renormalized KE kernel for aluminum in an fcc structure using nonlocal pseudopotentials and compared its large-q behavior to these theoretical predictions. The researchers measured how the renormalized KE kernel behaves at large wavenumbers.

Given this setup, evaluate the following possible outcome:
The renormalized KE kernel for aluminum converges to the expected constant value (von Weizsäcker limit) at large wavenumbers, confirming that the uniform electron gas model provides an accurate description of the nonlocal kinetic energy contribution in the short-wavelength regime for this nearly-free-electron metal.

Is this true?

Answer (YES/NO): NO